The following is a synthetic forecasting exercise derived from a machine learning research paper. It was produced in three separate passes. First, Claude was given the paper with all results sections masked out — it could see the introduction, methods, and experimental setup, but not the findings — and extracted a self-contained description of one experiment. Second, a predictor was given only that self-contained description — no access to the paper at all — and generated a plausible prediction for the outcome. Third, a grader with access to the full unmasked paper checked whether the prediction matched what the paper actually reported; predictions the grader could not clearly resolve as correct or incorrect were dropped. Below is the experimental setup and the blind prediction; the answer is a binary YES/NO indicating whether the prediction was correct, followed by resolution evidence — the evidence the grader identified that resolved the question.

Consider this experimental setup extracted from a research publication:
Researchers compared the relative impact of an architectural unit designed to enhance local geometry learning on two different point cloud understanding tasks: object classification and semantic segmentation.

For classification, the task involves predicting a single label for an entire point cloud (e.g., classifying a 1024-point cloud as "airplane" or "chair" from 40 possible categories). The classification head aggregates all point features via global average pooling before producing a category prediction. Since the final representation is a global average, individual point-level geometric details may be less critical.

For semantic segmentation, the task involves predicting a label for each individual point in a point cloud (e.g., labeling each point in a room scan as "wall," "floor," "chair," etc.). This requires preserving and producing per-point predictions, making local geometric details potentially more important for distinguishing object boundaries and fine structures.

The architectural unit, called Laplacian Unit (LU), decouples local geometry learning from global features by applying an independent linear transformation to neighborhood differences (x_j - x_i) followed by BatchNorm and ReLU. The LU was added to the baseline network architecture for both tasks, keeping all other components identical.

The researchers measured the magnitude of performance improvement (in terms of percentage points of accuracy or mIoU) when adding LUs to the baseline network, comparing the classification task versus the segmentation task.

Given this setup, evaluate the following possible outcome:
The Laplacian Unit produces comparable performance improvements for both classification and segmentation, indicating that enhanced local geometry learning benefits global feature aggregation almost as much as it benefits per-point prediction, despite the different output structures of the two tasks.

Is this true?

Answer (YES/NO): NO